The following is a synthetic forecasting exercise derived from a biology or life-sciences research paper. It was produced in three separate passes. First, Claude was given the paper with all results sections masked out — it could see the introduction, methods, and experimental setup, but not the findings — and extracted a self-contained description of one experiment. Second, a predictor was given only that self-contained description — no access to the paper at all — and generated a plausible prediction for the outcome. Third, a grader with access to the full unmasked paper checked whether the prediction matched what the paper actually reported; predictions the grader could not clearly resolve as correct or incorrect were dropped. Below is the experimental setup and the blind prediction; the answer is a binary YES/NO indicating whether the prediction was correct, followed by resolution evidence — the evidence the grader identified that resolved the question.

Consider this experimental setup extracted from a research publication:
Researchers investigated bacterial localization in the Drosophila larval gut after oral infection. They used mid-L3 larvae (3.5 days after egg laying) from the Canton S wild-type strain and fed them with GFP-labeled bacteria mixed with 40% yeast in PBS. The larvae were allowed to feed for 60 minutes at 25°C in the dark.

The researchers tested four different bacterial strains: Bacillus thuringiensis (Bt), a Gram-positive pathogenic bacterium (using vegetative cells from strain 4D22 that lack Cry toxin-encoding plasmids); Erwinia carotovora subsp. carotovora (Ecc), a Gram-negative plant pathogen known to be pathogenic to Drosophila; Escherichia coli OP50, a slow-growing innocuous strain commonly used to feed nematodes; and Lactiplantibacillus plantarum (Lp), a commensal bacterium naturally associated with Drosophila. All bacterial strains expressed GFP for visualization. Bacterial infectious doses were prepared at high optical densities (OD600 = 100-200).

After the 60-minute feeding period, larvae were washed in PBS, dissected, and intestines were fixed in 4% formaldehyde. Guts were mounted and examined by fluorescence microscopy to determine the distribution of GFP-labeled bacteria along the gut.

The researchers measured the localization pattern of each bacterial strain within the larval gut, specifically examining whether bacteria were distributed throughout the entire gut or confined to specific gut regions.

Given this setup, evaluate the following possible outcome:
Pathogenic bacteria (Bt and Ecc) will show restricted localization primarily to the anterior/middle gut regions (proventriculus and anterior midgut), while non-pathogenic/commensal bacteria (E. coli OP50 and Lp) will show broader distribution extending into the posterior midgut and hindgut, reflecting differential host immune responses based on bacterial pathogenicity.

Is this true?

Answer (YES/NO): YES